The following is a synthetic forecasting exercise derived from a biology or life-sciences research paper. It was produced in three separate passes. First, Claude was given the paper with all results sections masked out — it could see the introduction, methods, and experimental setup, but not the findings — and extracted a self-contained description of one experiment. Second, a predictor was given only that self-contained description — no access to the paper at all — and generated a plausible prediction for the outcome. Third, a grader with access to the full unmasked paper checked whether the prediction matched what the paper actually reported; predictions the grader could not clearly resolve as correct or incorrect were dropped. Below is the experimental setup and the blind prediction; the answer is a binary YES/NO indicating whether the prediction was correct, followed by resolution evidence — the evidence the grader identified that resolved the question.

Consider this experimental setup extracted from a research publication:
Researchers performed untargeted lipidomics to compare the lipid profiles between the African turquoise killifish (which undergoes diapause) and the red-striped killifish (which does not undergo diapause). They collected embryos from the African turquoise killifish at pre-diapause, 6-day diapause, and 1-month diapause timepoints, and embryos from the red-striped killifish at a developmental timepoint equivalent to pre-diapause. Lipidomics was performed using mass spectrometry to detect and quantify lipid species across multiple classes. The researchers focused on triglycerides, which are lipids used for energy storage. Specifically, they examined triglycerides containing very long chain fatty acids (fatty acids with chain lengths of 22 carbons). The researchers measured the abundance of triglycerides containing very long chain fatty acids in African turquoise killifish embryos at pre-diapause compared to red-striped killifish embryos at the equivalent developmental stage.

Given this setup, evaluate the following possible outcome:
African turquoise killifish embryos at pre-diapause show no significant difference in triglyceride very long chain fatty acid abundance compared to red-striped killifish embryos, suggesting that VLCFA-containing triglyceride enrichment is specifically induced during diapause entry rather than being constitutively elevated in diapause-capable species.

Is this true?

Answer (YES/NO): NO